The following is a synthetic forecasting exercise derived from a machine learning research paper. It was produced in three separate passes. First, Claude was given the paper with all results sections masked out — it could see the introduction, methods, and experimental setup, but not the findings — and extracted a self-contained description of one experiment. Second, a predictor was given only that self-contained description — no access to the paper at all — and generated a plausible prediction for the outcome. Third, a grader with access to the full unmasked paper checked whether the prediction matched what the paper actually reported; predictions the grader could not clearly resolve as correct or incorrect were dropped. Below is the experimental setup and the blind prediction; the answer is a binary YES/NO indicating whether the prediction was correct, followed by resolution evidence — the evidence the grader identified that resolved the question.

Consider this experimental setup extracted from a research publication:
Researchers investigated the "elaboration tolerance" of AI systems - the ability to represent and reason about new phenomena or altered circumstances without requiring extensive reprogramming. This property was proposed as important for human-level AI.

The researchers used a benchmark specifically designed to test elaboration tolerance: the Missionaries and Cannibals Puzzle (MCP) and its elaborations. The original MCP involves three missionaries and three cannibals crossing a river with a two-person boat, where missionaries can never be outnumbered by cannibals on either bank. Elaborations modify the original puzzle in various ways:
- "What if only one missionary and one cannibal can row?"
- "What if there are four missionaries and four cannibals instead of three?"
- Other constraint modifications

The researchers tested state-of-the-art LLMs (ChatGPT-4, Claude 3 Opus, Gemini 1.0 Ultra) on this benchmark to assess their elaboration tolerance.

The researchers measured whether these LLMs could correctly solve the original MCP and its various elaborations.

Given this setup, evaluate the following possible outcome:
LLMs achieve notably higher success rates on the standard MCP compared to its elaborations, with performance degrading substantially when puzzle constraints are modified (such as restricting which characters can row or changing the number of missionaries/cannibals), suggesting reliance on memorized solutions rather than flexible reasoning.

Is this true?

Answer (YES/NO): NO